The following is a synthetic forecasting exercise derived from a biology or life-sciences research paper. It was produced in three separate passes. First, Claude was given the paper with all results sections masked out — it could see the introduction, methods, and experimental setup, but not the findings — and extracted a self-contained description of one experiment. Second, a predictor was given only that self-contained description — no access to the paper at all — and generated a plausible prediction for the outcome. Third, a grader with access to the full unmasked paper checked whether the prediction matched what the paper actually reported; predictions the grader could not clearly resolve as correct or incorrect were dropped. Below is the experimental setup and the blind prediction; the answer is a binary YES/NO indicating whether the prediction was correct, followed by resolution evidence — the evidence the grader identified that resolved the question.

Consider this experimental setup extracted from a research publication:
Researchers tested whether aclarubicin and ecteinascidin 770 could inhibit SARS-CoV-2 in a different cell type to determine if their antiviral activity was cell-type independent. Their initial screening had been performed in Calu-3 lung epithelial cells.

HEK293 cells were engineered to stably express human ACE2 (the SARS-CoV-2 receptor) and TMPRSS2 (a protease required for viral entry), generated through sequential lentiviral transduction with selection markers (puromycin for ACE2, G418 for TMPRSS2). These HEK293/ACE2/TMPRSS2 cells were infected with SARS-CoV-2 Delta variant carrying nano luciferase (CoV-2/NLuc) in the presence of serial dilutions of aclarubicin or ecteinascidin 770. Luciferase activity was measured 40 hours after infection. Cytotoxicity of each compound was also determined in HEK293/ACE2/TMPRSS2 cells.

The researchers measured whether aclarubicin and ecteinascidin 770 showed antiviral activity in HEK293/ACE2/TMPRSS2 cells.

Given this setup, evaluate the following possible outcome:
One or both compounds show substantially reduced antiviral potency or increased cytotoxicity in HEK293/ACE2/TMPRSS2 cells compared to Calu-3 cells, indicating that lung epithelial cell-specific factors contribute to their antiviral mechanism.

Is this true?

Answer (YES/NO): NO